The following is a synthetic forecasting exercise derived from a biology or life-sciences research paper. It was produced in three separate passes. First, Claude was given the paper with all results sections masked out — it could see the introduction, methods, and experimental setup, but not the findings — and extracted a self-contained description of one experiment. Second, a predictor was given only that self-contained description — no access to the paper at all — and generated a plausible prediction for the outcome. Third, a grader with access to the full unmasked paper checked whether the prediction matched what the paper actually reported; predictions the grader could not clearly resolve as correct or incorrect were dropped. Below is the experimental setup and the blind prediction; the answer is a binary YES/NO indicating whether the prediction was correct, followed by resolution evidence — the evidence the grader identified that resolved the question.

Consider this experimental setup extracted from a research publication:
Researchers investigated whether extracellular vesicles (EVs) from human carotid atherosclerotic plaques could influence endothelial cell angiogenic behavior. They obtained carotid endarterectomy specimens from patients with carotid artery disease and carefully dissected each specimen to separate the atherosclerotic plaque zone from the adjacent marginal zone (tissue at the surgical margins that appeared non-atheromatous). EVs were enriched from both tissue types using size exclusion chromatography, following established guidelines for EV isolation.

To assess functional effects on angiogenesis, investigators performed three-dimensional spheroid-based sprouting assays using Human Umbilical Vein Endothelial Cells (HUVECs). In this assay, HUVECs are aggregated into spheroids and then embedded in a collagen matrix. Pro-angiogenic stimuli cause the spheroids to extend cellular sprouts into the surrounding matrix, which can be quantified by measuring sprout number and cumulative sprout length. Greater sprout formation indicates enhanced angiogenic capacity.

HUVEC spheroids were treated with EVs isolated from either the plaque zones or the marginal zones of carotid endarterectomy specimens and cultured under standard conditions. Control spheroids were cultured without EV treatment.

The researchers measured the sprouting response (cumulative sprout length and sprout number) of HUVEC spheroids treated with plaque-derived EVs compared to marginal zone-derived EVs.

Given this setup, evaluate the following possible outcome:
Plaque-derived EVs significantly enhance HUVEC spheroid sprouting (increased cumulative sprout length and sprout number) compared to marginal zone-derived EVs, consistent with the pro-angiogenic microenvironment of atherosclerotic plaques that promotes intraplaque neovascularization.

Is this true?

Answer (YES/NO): YES